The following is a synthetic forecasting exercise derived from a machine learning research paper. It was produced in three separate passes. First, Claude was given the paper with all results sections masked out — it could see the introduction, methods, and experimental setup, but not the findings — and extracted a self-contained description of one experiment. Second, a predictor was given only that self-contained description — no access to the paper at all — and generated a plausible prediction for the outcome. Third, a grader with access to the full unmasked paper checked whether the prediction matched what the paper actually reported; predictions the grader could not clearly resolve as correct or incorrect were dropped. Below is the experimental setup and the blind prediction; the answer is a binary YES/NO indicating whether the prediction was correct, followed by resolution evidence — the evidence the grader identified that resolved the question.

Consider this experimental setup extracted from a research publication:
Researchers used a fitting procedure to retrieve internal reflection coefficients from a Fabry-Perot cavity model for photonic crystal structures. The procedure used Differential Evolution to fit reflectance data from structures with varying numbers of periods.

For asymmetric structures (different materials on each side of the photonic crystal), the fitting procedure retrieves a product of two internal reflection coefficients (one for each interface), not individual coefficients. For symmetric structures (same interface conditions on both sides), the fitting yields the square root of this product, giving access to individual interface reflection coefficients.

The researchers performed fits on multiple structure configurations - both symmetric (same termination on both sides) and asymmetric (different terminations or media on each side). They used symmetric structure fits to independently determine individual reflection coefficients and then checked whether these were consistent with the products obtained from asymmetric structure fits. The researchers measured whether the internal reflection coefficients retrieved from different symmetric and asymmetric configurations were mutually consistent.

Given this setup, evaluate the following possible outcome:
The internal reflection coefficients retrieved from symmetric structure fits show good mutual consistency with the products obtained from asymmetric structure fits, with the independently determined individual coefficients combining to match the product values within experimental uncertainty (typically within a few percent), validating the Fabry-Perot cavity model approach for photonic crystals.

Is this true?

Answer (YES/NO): YES